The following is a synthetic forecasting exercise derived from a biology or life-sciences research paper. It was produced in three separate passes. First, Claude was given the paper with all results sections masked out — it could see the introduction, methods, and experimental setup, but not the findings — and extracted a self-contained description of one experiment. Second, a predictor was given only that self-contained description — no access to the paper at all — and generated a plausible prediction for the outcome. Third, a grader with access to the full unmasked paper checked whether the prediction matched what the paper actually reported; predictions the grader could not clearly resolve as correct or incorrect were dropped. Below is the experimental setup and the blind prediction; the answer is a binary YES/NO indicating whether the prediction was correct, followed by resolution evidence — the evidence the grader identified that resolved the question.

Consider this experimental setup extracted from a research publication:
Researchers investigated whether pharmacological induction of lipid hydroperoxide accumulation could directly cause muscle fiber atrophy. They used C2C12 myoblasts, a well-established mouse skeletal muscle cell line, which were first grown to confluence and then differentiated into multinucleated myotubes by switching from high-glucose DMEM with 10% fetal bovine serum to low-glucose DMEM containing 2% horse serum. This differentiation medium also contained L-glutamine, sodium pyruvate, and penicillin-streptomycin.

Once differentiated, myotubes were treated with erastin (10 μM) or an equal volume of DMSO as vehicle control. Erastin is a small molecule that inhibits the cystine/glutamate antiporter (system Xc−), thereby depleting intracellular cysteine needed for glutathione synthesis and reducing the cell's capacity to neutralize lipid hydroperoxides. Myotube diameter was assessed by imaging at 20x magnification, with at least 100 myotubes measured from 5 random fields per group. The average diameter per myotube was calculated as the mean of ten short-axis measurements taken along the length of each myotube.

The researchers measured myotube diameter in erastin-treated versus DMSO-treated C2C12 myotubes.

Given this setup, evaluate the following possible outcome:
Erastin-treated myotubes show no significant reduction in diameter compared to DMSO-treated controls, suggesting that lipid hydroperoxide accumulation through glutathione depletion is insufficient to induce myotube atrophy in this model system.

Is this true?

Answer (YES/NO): NO